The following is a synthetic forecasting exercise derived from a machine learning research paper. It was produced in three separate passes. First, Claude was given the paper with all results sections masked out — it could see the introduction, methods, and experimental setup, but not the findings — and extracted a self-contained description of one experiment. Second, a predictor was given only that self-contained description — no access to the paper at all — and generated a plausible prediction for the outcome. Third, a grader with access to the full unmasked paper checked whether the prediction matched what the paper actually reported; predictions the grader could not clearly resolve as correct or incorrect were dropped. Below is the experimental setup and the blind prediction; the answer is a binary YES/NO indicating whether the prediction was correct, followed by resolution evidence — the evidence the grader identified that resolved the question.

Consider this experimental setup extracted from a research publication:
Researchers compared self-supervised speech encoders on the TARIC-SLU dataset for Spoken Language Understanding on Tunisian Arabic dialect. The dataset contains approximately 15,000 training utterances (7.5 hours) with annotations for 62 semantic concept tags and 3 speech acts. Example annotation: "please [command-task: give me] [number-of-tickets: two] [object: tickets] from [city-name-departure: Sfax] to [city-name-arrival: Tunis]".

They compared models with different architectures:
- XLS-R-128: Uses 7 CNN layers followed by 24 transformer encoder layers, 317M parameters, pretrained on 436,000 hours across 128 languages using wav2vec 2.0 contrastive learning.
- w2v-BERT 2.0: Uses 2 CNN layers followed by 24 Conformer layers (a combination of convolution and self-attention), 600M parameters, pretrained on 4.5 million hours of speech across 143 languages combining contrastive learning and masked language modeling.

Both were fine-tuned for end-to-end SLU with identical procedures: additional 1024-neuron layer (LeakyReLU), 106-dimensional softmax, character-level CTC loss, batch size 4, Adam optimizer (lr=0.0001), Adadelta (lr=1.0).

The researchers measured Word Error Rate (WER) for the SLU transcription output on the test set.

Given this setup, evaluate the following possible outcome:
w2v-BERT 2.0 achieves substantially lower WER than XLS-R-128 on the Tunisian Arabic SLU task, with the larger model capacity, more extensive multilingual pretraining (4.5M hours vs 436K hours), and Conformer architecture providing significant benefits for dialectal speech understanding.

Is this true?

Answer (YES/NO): YES